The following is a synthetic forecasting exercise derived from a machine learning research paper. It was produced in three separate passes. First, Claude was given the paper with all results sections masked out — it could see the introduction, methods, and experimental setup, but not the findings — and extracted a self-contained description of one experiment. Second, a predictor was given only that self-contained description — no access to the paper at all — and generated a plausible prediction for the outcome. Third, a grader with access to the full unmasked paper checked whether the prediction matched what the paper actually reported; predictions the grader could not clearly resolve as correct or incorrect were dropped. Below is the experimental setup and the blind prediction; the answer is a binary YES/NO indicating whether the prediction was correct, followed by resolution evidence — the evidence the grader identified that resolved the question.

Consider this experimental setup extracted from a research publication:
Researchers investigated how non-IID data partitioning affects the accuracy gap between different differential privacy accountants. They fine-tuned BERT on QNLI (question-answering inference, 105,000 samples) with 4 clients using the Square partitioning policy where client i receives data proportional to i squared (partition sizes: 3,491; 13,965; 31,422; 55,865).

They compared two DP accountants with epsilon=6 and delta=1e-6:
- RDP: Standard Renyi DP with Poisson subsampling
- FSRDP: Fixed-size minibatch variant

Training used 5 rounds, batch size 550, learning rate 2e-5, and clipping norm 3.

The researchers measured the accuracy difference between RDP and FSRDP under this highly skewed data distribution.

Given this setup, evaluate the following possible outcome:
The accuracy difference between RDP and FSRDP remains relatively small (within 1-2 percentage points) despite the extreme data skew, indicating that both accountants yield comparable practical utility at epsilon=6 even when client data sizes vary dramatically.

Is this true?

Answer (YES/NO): YES